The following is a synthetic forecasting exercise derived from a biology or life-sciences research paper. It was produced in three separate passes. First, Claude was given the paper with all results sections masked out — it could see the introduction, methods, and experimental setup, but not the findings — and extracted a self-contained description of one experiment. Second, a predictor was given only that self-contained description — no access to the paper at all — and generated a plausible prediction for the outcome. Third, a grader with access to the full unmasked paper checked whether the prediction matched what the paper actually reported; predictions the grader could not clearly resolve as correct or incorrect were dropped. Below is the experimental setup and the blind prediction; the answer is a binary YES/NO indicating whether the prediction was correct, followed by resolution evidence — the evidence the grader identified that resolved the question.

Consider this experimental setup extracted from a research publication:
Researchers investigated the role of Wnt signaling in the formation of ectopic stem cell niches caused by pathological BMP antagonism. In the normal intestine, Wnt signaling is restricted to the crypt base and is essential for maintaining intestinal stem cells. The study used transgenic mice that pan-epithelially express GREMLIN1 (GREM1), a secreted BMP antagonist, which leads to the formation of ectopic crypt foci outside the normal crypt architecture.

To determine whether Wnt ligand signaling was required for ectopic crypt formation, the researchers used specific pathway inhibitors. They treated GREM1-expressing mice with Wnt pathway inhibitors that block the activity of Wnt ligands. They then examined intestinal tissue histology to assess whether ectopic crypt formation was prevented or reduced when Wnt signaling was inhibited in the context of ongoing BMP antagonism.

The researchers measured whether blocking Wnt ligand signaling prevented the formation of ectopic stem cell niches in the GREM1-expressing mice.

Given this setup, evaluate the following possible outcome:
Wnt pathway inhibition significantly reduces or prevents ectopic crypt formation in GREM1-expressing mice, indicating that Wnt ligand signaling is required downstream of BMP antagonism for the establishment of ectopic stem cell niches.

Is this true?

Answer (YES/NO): YES